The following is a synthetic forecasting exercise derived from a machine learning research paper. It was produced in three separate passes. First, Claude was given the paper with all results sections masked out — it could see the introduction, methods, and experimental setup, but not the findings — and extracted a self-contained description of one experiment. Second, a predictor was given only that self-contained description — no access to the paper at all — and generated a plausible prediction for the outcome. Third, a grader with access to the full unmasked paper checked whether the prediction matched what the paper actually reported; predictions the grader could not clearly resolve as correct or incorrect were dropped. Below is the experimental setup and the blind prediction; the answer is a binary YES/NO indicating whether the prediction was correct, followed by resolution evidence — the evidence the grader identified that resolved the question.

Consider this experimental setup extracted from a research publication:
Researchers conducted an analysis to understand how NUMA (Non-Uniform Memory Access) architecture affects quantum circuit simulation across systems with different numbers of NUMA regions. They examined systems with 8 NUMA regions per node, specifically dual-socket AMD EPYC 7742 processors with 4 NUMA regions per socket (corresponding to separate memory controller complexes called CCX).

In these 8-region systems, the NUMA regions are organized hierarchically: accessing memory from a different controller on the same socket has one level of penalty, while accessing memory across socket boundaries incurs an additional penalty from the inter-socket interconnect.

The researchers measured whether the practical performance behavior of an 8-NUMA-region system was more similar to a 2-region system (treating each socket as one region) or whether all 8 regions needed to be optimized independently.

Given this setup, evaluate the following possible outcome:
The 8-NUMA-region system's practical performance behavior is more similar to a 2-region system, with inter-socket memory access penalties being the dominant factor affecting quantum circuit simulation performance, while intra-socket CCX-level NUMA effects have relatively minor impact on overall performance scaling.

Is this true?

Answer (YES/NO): YES